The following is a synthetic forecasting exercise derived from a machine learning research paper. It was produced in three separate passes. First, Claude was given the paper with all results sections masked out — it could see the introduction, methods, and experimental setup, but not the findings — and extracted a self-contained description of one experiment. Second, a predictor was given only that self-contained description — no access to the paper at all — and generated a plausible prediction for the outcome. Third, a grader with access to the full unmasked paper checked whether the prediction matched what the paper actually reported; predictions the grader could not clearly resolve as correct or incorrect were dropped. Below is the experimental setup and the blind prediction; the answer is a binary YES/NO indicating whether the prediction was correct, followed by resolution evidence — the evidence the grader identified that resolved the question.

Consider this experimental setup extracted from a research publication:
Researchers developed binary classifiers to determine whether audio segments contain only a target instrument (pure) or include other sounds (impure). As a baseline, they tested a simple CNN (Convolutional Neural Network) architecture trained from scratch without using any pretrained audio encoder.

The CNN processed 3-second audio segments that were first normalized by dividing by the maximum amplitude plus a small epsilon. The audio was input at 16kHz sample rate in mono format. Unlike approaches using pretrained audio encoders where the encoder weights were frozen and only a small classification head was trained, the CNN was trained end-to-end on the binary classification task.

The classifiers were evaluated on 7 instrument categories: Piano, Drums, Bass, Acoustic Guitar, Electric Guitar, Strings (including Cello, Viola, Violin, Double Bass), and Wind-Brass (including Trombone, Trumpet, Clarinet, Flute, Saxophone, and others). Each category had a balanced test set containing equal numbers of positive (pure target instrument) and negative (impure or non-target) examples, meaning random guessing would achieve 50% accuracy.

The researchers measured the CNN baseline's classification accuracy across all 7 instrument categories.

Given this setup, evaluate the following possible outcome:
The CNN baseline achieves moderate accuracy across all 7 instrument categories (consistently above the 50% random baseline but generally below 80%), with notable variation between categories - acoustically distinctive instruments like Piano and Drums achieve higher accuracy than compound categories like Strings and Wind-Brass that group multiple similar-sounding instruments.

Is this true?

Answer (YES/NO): NO